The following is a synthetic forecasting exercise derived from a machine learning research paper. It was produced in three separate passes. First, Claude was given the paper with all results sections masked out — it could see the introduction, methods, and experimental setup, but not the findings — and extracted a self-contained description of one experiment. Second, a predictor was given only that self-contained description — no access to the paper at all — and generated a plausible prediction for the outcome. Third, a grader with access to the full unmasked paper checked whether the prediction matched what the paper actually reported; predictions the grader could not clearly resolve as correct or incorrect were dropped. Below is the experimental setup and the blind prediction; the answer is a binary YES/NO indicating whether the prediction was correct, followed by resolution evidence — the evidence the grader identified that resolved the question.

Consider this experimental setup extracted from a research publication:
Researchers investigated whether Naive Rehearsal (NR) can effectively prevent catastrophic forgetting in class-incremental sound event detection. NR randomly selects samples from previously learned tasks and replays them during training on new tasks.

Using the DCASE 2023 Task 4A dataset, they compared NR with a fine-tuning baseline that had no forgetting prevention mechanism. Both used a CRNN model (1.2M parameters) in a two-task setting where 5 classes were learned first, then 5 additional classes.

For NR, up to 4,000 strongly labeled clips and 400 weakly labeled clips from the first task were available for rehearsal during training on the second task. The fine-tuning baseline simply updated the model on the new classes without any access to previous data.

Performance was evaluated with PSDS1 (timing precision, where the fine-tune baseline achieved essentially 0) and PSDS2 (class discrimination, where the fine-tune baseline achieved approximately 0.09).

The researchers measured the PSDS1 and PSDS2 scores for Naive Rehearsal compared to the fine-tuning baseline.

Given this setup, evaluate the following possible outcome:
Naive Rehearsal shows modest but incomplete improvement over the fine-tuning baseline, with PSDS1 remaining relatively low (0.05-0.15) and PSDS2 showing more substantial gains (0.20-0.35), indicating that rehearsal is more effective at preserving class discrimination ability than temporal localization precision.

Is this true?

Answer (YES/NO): NO